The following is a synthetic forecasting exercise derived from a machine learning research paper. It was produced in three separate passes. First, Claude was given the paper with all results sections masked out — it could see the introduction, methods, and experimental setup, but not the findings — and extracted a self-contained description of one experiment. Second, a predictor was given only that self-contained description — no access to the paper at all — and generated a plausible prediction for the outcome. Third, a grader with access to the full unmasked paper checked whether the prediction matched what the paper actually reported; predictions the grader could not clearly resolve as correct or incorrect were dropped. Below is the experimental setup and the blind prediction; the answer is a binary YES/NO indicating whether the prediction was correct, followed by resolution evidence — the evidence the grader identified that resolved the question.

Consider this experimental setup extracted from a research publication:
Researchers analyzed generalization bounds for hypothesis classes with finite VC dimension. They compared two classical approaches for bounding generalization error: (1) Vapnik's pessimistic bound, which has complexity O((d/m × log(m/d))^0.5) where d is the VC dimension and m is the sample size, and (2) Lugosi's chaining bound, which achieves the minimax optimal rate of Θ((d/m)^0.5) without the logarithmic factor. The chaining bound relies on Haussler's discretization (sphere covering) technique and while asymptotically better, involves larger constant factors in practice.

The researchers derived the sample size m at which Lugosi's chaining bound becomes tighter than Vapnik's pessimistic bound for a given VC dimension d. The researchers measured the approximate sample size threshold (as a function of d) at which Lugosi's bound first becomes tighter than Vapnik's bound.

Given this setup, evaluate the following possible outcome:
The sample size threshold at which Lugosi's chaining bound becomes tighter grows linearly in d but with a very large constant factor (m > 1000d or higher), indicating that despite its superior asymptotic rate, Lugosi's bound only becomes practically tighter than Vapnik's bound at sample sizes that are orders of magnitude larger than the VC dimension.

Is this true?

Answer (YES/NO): NO